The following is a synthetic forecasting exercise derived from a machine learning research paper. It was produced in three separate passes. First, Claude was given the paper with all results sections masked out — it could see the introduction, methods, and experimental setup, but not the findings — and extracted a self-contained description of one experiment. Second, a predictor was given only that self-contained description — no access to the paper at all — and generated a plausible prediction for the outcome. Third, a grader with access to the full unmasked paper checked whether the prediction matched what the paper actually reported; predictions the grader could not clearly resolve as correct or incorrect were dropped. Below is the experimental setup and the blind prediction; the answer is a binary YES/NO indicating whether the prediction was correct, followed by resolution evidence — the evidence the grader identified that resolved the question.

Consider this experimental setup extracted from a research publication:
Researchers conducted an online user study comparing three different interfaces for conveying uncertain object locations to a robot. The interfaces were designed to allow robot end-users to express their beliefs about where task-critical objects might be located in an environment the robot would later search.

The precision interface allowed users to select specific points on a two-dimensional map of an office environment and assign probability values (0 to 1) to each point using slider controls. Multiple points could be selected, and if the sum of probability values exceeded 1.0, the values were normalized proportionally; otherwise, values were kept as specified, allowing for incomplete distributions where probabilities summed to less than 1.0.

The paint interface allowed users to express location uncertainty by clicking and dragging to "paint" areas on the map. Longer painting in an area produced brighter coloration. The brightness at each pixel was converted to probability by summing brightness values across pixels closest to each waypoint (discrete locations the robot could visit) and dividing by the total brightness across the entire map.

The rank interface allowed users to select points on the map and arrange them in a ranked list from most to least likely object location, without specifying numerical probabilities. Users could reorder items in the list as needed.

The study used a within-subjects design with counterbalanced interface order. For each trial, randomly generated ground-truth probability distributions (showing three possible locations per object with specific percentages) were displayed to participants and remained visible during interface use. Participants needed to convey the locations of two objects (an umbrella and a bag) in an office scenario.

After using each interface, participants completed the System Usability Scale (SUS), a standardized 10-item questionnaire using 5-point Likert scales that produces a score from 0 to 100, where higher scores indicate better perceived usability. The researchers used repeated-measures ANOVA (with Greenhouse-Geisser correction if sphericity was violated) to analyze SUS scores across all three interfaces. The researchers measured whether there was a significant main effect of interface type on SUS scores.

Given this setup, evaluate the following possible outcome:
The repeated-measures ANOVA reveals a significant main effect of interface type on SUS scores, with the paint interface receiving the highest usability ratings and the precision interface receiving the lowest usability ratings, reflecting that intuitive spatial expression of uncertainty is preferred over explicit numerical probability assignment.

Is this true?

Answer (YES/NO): NO